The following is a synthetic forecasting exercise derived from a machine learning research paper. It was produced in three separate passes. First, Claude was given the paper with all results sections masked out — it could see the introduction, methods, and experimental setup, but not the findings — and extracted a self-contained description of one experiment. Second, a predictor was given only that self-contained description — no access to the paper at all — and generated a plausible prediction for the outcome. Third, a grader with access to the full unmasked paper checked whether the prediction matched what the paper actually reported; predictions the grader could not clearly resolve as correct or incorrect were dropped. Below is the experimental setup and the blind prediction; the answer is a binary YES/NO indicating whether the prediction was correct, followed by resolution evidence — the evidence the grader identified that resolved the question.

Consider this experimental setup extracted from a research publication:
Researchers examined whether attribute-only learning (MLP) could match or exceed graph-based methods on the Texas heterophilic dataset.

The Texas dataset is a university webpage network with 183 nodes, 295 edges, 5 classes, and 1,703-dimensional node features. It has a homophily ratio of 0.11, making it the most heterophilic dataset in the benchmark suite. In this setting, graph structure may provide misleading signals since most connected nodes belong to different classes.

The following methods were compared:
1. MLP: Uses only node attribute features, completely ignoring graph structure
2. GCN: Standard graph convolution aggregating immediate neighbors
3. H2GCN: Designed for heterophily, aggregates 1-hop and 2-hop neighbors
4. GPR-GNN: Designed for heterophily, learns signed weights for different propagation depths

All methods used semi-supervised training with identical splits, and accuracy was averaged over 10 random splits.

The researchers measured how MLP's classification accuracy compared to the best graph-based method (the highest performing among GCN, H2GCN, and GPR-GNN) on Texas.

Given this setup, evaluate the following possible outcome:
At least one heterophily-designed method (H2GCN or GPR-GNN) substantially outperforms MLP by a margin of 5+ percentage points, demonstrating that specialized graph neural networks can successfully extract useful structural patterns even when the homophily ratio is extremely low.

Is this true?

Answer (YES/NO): NO